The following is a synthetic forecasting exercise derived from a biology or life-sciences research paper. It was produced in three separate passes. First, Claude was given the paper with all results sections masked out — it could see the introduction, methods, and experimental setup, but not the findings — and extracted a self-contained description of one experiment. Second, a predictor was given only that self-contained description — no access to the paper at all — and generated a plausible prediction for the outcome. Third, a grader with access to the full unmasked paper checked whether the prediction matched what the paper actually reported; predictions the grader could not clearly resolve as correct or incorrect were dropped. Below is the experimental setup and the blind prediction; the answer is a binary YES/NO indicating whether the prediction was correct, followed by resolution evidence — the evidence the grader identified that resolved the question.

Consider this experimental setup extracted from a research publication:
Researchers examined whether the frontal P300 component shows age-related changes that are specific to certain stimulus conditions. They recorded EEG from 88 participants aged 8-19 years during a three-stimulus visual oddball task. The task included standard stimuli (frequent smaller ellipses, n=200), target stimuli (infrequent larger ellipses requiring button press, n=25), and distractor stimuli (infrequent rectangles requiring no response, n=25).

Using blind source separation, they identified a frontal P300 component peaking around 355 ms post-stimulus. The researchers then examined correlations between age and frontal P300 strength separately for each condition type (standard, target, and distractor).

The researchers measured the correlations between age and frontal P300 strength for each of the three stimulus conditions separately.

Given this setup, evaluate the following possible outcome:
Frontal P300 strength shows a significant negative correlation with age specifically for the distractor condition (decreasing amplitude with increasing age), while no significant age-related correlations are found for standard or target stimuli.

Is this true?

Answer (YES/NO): NO